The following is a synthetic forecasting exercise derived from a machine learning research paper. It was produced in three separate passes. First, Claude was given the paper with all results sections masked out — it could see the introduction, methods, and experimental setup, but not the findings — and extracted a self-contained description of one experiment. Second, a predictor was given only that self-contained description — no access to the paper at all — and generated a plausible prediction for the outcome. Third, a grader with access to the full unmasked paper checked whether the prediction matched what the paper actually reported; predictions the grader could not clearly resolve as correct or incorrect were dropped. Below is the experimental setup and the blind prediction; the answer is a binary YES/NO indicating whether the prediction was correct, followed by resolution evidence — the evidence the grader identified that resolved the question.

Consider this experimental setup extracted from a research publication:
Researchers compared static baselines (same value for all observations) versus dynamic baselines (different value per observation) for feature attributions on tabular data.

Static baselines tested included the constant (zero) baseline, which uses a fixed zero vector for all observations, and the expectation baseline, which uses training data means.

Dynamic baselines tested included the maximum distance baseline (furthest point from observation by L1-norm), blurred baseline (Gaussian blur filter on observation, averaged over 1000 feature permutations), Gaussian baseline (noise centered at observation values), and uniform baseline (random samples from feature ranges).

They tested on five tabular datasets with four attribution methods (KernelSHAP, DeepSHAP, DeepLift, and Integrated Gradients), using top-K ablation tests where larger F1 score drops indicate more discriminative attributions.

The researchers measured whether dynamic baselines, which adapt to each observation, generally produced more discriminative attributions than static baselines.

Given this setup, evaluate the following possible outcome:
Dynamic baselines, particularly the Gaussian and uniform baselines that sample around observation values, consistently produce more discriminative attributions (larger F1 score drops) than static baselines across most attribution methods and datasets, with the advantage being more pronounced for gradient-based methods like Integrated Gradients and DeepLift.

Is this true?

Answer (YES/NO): NO